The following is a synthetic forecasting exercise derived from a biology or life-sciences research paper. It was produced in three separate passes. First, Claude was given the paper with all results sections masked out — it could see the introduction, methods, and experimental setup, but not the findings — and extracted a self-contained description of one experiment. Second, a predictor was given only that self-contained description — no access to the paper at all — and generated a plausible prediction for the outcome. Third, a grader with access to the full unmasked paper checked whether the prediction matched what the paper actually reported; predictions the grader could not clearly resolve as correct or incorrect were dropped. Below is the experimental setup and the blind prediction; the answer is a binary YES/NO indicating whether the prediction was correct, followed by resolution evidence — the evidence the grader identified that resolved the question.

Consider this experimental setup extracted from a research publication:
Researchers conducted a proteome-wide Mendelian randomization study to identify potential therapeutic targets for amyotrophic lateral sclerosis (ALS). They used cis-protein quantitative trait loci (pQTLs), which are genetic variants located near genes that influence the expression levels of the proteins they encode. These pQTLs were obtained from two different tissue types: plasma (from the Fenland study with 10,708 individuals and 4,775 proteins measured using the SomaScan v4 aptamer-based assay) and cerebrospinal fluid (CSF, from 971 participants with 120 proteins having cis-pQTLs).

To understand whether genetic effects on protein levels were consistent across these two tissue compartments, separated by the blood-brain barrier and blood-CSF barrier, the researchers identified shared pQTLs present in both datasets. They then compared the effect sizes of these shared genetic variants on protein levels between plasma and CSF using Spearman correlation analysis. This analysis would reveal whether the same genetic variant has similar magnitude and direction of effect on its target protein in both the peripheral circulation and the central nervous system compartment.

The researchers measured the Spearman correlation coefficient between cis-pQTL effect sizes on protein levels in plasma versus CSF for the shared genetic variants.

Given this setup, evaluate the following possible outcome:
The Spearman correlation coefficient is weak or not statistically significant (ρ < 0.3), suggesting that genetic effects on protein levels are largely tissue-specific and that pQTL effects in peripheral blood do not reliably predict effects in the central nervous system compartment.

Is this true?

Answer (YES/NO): NO